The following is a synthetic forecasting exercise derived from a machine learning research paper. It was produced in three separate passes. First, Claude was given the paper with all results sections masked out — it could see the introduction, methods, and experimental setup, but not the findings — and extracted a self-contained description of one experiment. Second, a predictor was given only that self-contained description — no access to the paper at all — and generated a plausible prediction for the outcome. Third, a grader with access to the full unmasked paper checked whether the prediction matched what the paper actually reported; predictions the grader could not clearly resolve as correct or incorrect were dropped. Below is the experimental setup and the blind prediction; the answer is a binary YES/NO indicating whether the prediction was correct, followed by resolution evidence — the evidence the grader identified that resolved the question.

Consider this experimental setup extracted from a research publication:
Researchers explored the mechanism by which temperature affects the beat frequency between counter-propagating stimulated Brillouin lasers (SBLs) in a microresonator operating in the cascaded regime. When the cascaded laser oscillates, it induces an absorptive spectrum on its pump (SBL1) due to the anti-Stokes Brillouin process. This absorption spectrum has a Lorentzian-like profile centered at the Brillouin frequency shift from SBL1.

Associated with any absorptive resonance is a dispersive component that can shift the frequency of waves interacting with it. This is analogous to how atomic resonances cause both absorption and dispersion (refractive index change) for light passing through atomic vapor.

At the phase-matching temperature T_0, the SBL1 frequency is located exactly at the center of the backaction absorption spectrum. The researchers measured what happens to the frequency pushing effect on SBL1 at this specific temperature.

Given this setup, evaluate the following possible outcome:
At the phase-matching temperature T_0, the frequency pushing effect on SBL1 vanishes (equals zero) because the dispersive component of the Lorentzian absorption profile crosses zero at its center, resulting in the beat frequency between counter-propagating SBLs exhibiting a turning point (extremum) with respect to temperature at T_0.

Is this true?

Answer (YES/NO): NO